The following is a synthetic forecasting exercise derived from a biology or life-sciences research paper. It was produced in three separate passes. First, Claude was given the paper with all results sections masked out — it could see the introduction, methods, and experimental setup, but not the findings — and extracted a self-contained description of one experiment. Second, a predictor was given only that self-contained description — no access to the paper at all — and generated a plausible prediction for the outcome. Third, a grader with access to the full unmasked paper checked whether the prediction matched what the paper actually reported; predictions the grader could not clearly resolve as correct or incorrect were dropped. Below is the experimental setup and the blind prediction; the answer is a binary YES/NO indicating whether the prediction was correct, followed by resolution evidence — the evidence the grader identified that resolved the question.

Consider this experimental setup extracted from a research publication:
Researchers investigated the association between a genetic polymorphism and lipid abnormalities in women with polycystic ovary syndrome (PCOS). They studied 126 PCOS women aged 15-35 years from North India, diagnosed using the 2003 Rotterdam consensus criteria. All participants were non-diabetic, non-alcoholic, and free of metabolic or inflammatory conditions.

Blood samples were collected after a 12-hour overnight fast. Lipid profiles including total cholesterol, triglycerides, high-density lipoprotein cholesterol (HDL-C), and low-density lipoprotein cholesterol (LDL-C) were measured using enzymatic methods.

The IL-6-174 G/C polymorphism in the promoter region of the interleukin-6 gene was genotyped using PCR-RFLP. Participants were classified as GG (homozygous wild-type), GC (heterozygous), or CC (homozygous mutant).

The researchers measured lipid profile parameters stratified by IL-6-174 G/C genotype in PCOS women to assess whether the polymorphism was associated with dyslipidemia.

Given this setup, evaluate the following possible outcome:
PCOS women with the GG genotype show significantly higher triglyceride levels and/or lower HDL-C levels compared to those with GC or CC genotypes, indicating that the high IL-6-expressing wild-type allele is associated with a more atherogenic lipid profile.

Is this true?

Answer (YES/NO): NO